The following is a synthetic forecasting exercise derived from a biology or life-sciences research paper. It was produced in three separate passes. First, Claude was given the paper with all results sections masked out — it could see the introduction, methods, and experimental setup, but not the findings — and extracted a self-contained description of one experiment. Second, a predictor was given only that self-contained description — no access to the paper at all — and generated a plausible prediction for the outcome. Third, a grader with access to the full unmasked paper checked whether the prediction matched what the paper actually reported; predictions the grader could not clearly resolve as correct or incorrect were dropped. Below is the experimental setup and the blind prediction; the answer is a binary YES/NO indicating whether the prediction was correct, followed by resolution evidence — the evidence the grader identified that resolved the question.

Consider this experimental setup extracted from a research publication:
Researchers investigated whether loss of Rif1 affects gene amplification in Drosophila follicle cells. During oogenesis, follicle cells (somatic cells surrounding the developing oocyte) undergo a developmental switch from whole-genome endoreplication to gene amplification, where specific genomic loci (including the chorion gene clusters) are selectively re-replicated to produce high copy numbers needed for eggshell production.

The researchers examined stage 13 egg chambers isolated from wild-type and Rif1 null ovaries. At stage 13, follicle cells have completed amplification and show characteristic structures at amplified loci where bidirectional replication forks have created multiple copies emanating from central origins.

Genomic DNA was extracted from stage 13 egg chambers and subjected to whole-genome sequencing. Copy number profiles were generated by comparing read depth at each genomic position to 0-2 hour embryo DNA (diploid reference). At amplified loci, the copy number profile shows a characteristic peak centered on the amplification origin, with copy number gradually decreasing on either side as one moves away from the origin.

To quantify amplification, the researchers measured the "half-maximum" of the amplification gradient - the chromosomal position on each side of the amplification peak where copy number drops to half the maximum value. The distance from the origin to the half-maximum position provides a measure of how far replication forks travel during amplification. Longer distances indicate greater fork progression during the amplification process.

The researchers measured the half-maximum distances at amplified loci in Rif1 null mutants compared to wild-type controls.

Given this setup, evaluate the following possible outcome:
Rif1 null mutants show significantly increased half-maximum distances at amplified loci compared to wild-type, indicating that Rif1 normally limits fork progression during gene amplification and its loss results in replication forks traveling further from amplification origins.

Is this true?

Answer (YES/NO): YES